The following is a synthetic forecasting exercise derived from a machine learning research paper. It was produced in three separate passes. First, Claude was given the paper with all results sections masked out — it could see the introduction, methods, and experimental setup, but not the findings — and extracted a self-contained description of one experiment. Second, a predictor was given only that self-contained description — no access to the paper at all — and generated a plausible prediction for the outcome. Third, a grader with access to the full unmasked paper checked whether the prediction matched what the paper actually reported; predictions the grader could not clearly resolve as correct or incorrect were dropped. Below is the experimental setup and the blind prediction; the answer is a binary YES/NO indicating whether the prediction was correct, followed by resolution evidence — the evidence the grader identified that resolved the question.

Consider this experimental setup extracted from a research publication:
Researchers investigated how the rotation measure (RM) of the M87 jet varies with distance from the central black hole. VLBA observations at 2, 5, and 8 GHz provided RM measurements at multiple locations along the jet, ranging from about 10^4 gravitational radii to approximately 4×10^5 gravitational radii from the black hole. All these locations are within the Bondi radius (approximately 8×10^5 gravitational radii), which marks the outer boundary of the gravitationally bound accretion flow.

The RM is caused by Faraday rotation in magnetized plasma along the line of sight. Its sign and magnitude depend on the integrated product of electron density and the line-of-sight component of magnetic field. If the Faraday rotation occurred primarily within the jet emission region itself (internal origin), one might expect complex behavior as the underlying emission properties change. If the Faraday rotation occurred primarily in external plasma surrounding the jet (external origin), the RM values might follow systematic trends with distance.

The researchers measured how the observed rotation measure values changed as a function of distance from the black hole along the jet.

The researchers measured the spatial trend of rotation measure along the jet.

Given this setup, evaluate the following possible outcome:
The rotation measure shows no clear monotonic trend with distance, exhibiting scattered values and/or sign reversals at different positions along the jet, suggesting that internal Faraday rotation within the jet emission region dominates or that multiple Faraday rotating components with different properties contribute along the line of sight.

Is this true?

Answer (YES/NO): NO